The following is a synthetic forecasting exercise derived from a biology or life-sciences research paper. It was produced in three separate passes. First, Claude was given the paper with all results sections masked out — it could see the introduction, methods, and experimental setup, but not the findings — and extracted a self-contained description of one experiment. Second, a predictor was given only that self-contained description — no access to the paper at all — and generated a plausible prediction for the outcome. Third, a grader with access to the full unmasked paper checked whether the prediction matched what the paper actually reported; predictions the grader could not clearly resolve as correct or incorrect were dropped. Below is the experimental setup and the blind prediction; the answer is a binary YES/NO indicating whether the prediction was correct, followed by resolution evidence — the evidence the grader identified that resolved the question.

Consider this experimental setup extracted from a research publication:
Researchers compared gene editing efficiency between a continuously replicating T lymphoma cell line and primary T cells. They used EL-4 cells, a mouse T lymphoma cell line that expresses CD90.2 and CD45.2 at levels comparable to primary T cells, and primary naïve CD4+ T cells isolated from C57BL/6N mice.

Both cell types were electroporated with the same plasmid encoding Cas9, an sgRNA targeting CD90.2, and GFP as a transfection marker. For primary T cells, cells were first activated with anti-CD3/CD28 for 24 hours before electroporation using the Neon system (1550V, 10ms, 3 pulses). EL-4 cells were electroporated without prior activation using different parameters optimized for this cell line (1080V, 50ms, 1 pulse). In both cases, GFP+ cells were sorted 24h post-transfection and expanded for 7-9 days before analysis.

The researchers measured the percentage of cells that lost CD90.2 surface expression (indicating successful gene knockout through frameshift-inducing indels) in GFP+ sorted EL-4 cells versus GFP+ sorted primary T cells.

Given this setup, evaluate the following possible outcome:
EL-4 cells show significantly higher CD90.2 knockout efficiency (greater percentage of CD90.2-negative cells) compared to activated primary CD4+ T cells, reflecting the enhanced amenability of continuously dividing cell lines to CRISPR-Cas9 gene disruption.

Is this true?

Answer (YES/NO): NO